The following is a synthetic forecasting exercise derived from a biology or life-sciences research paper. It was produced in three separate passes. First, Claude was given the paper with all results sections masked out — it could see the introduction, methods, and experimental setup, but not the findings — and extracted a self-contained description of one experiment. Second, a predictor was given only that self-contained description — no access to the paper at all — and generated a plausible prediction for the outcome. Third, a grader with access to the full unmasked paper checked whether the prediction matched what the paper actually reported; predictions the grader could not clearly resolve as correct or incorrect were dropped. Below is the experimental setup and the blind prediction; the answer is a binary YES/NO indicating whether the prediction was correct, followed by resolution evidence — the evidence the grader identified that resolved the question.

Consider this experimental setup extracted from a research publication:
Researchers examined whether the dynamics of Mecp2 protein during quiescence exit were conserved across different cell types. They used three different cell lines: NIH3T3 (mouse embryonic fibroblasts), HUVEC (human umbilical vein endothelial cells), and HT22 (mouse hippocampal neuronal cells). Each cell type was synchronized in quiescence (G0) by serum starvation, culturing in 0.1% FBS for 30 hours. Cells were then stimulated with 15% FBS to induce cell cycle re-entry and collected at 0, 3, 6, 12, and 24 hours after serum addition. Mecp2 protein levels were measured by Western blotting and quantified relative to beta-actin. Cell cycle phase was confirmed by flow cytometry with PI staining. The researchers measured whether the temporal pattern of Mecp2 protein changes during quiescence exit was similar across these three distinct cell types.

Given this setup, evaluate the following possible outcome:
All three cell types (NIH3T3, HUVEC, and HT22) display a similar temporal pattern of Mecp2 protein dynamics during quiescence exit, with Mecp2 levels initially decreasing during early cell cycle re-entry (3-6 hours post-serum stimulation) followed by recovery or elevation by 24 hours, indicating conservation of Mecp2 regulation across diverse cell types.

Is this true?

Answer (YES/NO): YES